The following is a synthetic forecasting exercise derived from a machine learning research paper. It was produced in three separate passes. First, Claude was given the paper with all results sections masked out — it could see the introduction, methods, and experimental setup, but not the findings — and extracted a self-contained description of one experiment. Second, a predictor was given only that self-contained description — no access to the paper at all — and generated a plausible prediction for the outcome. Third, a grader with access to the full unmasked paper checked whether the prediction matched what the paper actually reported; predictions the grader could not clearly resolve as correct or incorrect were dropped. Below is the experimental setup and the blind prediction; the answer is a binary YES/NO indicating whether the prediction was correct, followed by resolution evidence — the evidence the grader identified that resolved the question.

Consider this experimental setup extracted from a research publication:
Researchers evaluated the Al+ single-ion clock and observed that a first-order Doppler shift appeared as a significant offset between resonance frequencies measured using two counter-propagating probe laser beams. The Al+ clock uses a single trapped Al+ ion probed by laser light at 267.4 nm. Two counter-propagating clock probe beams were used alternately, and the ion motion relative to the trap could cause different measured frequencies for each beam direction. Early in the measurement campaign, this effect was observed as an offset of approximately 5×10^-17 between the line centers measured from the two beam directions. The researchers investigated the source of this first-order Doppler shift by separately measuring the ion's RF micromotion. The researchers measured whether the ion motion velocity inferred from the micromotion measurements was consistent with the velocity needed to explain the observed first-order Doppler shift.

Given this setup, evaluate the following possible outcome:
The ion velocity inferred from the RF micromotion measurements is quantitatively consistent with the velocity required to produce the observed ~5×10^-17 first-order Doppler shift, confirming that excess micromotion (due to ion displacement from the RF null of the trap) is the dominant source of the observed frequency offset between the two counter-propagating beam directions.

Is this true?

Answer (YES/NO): YES